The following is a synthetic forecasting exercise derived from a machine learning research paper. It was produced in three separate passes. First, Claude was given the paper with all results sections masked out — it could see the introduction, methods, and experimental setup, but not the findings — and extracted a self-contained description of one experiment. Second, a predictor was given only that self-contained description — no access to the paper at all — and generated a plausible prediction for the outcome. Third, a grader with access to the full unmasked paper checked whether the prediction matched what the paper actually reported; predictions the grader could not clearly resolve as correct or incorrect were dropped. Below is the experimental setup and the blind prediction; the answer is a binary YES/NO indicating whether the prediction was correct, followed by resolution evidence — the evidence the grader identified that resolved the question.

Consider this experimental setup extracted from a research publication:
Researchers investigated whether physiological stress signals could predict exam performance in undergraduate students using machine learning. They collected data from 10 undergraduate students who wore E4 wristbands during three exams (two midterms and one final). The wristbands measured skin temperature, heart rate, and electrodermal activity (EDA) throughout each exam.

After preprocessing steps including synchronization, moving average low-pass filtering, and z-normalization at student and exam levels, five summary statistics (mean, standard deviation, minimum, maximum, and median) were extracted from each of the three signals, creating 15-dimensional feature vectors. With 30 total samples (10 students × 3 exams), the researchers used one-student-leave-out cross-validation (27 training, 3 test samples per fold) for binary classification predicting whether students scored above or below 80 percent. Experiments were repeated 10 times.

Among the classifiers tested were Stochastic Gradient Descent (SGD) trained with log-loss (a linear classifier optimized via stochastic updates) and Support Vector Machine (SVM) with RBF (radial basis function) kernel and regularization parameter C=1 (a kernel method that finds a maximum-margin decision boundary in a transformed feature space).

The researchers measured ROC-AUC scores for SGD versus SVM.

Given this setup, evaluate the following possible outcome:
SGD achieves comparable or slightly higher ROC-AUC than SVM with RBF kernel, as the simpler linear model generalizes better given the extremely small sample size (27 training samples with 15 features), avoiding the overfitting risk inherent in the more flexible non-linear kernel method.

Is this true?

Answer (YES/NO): NO